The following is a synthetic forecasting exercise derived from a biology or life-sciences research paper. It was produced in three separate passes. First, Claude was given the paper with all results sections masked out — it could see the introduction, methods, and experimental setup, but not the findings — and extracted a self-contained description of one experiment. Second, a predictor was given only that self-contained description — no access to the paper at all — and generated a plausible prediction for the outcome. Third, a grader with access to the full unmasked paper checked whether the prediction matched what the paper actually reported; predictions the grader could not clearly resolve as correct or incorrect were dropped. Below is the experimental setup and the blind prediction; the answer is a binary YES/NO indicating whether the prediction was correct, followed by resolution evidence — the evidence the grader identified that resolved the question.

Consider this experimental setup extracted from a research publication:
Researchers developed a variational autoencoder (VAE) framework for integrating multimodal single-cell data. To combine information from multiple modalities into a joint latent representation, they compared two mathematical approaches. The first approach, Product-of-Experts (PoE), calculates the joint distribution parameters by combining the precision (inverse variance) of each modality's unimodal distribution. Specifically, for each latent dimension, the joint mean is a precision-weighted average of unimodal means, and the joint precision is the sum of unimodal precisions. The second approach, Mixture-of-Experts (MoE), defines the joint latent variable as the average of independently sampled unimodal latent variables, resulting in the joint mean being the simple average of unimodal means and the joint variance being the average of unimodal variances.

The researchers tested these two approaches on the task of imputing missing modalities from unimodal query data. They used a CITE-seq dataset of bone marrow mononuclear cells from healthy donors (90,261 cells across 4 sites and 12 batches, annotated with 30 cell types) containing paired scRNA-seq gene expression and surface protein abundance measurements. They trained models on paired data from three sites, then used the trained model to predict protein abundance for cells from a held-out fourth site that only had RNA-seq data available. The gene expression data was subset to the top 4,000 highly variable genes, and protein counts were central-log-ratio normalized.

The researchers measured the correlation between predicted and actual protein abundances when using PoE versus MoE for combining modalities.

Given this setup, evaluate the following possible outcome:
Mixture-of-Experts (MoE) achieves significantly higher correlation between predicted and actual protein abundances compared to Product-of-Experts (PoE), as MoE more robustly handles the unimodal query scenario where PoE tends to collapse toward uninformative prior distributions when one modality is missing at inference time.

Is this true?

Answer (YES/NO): NO